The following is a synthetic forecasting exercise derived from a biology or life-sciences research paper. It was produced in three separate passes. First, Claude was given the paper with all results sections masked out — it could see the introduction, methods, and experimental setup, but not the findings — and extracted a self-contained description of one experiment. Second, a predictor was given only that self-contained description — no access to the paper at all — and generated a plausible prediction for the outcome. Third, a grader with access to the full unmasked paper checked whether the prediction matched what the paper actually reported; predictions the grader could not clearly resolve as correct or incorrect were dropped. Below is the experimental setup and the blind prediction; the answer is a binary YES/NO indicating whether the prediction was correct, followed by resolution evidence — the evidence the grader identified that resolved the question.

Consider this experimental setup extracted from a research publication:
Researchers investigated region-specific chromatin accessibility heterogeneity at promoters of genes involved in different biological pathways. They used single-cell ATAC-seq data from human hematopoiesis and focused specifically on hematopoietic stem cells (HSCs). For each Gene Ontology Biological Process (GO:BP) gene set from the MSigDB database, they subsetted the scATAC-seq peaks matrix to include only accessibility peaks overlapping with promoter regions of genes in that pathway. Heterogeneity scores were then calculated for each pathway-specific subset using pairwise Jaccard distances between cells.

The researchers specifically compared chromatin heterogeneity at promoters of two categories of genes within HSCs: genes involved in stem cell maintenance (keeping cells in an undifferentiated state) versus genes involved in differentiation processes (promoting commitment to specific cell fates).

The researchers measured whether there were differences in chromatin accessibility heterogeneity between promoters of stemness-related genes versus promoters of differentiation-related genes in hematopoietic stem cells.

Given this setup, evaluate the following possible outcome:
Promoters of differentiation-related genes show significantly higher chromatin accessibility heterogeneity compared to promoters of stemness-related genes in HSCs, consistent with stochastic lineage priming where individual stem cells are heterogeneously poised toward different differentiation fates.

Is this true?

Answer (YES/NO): NO